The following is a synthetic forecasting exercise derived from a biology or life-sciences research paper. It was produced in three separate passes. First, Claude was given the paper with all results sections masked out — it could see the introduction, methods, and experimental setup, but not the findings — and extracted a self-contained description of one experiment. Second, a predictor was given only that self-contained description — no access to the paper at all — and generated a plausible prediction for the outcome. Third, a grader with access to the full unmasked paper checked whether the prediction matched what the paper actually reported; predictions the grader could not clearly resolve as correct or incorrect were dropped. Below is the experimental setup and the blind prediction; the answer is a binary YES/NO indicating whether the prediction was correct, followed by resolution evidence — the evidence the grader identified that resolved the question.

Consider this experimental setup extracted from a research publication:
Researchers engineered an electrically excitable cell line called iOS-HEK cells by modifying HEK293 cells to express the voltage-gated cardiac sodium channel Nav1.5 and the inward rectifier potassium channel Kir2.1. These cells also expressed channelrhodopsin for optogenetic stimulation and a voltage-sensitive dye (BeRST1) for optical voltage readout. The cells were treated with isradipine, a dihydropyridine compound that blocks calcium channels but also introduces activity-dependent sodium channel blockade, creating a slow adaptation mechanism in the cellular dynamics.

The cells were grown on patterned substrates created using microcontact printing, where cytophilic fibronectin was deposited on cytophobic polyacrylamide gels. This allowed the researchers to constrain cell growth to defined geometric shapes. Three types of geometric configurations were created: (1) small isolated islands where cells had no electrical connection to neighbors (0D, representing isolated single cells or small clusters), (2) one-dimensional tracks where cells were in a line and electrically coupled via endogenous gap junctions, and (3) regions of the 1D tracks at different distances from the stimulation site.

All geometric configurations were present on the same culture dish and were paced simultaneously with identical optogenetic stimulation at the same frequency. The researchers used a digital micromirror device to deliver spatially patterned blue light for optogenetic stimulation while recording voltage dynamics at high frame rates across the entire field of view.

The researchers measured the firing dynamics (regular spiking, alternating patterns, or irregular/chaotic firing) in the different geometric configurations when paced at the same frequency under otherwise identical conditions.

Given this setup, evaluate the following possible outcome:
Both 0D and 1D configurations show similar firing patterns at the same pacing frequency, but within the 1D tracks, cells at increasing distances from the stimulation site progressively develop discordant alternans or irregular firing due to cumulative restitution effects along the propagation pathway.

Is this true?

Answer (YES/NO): NO